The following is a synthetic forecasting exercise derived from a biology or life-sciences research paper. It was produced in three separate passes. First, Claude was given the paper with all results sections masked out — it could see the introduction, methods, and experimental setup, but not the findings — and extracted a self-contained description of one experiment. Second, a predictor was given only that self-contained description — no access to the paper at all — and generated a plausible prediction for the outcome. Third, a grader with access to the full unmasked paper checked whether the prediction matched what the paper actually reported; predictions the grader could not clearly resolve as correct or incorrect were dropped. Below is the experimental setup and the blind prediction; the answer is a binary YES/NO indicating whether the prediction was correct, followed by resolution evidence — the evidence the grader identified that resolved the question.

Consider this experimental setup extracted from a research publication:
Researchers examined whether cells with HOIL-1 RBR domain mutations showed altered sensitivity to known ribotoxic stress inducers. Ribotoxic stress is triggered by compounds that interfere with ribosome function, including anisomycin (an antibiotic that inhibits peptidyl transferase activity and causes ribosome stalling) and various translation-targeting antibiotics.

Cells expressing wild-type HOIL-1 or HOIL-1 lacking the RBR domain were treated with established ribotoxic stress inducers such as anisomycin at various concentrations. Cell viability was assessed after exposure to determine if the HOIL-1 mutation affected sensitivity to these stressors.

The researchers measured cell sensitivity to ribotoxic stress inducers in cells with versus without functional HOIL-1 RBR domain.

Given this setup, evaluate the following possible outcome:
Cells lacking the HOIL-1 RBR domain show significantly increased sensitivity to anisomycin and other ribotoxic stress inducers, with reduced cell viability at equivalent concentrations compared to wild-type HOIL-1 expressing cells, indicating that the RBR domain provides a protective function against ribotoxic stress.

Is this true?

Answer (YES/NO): YES